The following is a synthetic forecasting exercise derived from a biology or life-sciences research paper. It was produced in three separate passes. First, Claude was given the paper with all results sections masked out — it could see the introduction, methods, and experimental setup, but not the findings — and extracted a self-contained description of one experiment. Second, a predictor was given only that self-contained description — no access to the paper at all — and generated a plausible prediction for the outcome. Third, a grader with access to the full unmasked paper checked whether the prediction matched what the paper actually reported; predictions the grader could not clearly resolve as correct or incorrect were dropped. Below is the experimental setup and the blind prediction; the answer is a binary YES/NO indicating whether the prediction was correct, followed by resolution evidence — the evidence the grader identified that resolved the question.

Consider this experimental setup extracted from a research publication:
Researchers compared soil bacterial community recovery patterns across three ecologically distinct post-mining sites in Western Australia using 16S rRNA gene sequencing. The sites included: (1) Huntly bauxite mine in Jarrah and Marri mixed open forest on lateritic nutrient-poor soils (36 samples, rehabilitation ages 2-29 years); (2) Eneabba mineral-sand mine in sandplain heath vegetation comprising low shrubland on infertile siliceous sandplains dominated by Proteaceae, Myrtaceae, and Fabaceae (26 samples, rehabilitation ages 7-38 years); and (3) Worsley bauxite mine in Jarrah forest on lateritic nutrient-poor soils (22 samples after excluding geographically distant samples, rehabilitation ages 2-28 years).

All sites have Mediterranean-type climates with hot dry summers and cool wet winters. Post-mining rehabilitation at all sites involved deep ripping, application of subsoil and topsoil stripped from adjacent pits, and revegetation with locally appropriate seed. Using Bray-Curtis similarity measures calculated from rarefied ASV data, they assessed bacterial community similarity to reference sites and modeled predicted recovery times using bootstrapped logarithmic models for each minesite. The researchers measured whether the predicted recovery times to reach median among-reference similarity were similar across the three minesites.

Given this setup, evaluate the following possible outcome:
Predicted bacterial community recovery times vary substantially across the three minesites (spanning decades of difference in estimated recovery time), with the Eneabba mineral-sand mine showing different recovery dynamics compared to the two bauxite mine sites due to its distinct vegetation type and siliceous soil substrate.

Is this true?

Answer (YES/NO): NO